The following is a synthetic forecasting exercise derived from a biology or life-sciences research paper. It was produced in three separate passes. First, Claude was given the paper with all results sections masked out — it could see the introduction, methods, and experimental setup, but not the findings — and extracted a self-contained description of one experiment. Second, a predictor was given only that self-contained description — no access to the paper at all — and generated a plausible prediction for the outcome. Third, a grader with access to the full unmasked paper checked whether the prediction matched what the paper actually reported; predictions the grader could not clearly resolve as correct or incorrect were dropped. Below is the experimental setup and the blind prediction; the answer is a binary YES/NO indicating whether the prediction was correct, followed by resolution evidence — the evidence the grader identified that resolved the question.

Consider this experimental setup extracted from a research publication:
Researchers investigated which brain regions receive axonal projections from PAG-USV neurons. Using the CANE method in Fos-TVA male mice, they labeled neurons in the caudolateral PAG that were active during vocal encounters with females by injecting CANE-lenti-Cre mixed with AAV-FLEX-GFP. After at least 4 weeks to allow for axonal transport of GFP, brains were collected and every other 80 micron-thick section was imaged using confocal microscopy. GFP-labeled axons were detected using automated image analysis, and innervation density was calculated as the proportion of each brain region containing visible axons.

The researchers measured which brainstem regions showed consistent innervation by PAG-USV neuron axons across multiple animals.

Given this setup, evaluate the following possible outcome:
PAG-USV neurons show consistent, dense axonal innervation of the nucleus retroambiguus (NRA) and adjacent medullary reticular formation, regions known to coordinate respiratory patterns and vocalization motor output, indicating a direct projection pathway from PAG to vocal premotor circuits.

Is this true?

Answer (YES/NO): YES